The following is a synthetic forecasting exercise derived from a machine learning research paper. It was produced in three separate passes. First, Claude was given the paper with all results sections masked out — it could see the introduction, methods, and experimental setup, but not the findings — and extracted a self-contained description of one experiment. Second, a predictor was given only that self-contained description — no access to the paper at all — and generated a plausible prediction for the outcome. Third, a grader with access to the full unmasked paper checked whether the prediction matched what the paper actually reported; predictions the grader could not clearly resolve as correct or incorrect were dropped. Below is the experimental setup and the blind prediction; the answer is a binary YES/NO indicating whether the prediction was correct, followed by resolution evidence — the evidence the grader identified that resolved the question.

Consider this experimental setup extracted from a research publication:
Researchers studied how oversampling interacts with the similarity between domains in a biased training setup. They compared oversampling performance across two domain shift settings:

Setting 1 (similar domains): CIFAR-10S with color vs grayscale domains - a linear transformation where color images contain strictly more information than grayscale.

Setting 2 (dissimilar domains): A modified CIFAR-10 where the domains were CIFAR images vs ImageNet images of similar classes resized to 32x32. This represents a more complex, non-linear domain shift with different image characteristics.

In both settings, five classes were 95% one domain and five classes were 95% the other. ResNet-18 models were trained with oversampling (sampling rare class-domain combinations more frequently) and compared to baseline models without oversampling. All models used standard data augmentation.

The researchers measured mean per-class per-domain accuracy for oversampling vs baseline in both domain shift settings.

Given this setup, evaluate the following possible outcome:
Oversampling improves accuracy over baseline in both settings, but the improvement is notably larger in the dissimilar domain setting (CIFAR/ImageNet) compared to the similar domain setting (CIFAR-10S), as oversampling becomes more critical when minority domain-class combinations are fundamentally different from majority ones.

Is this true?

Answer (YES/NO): NO